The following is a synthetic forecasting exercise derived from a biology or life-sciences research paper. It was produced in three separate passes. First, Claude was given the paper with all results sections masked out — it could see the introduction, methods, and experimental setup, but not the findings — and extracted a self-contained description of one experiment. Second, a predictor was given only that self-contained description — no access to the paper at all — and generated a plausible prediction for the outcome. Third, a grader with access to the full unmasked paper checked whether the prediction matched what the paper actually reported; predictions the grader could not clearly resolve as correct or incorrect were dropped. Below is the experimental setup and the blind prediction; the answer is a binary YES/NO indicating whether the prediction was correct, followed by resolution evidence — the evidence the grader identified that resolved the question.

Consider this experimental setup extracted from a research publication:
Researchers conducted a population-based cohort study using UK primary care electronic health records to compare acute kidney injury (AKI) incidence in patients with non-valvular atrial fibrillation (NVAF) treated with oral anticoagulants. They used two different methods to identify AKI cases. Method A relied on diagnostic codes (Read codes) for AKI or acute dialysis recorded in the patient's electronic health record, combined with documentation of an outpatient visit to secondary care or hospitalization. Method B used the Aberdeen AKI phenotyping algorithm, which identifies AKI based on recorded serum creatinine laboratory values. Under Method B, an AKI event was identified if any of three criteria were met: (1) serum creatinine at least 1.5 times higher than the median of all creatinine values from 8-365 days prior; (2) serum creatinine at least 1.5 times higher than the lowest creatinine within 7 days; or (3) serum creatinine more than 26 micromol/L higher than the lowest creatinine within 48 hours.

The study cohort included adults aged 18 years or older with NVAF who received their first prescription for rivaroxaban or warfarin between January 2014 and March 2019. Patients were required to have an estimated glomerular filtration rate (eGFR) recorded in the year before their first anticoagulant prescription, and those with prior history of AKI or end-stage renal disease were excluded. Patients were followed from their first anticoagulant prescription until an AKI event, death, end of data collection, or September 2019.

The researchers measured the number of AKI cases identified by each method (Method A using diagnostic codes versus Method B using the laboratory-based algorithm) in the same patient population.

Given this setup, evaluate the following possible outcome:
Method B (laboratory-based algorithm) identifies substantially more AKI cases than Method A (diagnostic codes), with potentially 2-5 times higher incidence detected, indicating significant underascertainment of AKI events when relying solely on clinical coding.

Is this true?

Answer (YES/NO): YES